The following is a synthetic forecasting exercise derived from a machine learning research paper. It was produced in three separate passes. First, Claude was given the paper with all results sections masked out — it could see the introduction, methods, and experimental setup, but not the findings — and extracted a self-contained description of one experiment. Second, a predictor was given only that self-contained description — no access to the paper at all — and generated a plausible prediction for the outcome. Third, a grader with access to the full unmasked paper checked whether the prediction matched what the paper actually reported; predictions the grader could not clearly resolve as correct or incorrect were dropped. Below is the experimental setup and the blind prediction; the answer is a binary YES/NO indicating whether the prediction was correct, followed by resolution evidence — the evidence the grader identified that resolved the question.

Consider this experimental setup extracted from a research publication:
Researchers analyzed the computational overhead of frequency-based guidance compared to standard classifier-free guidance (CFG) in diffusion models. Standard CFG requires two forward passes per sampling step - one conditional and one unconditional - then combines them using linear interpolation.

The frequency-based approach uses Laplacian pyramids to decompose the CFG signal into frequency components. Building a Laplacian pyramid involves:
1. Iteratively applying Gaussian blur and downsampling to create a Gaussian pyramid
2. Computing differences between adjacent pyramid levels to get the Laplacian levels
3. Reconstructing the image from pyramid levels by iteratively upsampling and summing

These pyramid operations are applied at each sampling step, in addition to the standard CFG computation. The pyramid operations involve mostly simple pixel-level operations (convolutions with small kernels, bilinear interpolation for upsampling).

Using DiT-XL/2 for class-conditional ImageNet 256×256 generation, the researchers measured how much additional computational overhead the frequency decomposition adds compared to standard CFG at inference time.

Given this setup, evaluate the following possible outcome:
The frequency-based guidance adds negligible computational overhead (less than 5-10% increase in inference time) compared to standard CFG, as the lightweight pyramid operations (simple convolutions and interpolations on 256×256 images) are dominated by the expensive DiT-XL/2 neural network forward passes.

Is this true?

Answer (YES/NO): YES